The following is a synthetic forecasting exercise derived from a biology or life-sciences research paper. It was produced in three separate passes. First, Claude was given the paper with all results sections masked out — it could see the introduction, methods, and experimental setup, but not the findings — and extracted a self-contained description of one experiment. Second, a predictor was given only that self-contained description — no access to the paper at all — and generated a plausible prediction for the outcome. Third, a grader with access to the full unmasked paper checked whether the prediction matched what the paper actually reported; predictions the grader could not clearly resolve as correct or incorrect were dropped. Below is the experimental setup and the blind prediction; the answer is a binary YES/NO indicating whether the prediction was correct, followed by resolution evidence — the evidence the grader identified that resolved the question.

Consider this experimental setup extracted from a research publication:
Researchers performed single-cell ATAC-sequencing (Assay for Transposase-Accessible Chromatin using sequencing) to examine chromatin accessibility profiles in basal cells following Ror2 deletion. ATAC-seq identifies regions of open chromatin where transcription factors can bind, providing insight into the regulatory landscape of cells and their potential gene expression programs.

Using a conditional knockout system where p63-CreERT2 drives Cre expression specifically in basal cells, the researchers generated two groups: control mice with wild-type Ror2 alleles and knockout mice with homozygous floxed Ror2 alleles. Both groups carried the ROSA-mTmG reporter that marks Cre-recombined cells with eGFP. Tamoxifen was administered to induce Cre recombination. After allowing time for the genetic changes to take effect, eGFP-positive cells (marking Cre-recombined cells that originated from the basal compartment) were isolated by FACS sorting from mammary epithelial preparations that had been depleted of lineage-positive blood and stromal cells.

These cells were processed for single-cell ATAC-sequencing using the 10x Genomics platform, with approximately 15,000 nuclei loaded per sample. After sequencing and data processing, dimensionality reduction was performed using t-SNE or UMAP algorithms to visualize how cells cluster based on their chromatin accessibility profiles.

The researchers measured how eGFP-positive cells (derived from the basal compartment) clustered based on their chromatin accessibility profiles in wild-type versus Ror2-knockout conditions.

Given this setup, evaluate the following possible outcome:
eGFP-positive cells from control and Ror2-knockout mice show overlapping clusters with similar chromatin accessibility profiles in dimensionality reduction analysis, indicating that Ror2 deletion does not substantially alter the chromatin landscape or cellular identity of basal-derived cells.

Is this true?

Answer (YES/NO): NO